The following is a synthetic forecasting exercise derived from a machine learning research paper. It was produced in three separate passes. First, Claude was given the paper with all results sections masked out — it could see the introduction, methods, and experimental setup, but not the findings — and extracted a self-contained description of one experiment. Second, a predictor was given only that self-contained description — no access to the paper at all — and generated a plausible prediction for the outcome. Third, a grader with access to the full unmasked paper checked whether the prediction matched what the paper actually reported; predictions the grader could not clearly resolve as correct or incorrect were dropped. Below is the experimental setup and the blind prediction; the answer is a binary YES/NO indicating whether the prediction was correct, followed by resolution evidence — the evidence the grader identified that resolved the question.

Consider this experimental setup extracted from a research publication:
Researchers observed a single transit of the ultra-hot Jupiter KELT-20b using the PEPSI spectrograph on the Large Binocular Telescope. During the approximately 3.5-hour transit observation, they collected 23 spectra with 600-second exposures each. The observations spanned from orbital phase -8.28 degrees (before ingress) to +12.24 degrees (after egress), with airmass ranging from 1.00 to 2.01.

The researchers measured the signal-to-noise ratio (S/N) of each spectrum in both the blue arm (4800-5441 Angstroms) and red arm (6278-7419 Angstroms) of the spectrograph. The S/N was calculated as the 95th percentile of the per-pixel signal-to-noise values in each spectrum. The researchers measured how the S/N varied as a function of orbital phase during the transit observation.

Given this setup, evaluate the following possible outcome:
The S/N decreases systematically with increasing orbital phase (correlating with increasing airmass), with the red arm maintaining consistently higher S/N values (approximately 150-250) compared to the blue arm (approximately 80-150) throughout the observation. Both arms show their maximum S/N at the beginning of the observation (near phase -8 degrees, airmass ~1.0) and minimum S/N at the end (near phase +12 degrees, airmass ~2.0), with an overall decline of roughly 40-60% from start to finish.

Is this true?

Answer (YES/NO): NO